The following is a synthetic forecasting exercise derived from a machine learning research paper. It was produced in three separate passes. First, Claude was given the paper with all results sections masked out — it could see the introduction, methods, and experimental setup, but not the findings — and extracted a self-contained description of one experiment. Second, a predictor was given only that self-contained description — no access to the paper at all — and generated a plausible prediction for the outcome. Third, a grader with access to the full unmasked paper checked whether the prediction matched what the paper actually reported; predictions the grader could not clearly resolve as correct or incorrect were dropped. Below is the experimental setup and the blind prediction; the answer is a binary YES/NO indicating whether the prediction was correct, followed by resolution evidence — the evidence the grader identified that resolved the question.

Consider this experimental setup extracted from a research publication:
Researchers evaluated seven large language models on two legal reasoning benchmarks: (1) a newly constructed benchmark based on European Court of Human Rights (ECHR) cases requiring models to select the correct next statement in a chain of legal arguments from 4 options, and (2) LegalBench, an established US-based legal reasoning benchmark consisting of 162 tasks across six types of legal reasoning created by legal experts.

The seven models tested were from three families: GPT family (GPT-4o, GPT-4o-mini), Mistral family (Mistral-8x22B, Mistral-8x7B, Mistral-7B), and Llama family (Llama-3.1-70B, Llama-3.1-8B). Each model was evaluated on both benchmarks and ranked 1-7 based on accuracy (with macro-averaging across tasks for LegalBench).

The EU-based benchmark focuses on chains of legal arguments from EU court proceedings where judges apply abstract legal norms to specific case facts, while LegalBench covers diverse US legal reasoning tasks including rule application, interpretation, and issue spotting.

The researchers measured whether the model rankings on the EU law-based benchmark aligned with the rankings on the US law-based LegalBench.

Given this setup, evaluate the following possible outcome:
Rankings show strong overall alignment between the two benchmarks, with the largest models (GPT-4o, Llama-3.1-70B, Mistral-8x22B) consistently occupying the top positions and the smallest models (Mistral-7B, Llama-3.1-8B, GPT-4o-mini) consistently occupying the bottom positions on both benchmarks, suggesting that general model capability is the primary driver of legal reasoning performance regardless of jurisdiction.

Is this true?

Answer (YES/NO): NO